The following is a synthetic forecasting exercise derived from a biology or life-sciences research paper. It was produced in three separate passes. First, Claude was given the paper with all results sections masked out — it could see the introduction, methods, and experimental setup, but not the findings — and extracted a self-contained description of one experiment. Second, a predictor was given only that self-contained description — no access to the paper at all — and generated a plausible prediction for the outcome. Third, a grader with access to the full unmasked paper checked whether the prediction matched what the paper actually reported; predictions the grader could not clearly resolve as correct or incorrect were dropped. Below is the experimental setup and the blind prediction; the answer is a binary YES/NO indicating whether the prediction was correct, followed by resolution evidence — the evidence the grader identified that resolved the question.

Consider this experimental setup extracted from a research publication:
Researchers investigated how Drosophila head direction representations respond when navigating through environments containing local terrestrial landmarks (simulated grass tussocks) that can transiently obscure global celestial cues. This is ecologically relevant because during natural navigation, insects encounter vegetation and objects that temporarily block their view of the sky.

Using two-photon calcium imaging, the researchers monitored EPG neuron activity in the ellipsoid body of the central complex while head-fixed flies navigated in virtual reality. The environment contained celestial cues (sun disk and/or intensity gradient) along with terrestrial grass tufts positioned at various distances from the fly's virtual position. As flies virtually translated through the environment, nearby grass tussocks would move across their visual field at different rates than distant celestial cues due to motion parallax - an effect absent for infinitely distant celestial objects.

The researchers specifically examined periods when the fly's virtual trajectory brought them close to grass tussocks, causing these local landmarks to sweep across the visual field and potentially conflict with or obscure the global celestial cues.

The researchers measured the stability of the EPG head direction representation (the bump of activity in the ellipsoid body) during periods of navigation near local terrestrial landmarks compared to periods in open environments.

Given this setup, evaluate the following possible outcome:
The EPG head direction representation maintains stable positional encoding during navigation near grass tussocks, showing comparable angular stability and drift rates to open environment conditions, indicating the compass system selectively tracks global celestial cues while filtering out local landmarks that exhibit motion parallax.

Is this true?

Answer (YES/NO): NO